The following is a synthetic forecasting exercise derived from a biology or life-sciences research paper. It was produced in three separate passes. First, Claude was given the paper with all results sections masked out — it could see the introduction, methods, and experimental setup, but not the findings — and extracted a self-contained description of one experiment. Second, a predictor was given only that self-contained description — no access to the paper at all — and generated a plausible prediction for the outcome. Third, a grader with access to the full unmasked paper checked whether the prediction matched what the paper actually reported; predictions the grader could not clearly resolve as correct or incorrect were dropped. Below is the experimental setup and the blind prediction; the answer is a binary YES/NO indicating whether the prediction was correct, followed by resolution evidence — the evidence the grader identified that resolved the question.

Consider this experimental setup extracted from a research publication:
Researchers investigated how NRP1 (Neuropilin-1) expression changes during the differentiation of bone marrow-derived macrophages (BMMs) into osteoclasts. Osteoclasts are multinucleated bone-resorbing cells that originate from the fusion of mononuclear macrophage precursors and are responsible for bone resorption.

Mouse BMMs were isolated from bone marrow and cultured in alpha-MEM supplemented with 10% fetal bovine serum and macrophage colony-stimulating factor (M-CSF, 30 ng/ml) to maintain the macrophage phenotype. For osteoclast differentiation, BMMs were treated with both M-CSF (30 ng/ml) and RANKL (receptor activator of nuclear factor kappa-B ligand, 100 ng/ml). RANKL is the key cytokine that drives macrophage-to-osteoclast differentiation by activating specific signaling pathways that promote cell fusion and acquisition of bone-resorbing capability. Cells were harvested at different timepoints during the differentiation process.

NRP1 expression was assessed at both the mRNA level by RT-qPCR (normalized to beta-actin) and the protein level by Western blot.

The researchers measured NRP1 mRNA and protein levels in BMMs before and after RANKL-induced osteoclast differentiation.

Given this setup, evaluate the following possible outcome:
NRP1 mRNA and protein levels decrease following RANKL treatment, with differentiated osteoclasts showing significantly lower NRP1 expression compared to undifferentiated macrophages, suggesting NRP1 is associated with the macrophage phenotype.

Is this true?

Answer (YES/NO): YES